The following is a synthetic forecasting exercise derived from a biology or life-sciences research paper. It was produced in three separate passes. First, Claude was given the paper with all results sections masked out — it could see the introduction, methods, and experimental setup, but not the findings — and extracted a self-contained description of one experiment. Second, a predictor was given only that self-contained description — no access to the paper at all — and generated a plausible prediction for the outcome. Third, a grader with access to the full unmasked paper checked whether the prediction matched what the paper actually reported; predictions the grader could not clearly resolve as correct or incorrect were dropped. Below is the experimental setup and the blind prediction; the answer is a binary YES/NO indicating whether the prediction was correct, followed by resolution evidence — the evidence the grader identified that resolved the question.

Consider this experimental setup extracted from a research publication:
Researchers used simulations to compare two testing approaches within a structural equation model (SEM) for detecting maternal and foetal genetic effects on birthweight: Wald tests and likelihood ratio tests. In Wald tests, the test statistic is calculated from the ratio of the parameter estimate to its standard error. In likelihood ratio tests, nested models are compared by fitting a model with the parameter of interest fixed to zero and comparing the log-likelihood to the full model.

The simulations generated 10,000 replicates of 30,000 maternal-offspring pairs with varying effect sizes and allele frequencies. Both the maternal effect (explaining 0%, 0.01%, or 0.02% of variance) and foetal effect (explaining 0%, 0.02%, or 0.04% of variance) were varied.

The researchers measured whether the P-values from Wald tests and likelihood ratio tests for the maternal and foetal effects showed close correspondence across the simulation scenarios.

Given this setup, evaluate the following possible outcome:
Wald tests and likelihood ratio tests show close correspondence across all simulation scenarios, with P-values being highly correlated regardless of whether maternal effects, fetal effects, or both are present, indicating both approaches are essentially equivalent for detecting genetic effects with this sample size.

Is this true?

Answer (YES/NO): YES